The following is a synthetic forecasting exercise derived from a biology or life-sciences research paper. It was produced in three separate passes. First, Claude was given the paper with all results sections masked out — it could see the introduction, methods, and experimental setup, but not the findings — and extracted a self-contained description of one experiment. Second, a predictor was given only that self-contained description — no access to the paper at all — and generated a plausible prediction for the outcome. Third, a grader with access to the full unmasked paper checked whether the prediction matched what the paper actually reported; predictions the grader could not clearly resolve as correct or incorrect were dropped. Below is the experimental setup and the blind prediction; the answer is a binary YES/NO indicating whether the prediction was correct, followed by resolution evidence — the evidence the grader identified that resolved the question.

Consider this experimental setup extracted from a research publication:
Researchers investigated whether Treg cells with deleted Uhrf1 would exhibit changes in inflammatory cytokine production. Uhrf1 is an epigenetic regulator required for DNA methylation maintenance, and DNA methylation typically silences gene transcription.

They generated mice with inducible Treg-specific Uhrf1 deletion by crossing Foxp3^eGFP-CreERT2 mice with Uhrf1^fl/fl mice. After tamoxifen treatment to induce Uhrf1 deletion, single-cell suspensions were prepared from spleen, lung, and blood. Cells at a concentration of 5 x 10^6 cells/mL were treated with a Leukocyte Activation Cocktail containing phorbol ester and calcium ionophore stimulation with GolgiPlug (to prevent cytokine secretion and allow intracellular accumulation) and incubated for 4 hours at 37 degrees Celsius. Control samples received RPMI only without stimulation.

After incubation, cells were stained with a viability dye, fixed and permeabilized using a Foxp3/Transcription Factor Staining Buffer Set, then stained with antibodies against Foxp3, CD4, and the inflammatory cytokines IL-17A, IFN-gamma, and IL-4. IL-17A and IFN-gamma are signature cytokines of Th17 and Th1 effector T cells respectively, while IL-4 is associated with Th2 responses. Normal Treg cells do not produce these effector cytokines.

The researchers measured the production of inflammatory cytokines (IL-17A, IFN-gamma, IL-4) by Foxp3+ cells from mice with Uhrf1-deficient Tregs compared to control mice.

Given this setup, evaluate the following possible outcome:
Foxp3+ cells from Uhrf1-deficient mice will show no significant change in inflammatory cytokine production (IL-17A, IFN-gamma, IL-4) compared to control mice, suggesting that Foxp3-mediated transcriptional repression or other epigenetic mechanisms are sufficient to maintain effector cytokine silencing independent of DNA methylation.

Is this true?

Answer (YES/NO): NO